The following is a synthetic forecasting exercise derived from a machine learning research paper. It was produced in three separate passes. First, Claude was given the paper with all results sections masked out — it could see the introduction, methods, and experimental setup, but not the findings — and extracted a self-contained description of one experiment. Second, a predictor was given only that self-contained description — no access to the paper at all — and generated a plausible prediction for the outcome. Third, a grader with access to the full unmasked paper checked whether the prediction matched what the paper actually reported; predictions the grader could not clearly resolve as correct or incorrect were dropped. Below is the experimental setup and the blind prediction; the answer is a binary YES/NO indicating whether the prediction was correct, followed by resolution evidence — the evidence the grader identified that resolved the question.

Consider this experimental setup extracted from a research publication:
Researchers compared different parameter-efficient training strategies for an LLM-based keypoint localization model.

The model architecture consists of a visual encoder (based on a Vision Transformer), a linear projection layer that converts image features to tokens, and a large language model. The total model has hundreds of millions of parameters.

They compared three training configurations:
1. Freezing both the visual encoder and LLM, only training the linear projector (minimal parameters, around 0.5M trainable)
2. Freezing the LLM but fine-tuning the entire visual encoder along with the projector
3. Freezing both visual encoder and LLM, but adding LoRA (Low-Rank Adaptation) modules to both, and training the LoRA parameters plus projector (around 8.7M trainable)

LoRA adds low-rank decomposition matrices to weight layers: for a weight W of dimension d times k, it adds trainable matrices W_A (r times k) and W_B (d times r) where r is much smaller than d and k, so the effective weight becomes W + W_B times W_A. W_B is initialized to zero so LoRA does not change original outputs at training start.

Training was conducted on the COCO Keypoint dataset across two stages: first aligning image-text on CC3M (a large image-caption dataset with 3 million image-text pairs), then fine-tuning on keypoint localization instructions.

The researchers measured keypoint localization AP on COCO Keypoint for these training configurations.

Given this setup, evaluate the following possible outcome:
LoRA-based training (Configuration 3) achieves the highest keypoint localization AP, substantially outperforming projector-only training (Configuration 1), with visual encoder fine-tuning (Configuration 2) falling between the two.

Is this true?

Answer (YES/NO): YES